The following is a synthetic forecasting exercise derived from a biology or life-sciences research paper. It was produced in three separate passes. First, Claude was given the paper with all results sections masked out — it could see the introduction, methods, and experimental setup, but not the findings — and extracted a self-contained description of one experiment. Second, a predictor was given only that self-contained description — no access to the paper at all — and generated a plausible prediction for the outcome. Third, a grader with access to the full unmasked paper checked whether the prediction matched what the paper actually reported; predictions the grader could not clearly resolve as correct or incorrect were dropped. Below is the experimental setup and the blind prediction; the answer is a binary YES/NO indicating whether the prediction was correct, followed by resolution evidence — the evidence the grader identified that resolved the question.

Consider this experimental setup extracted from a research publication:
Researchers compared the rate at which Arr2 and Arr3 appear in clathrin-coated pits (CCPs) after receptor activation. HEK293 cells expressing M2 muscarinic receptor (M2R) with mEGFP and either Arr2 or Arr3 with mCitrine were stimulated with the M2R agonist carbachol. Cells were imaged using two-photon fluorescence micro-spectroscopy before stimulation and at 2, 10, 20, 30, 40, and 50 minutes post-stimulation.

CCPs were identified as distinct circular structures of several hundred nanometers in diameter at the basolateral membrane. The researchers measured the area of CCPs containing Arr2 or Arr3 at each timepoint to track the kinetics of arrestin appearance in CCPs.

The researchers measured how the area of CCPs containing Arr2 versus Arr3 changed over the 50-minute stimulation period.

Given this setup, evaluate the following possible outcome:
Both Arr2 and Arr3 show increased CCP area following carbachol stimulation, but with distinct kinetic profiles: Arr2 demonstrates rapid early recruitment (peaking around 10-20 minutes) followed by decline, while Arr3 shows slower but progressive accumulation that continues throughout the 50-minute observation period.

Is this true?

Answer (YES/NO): NO